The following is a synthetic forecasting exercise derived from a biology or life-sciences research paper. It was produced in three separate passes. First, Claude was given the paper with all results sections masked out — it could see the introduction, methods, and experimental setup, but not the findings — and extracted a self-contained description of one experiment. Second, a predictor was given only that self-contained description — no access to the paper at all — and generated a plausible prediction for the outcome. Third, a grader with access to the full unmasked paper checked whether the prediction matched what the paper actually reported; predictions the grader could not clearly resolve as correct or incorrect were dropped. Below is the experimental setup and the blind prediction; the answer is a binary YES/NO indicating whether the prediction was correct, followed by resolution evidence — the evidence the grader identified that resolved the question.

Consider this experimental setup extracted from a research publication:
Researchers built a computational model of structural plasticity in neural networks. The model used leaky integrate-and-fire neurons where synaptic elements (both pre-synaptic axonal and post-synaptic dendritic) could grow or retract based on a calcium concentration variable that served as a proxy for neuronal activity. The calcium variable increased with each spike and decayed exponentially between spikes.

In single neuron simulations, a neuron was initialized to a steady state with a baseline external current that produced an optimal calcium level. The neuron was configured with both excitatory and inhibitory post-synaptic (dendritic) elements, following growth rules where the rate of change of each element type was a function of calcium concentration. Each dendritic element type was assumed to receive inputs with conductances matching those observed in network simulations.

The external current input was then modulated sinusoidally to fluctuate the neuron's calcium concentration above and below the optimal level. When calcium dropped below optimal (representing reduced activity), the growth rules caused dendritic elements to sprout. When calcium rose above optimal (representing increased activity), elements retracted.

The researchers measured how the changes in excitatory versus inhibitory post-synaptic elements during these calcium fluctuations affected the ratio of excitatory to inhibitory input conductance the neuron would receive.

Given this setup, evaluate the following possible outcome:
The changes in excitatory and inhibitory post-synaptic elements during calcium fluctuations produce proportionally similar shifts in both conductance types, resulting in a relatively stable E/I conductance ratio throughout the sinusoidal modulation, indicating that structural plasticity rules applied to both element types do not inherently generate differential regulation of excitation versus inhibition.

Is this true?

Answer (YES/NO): NO